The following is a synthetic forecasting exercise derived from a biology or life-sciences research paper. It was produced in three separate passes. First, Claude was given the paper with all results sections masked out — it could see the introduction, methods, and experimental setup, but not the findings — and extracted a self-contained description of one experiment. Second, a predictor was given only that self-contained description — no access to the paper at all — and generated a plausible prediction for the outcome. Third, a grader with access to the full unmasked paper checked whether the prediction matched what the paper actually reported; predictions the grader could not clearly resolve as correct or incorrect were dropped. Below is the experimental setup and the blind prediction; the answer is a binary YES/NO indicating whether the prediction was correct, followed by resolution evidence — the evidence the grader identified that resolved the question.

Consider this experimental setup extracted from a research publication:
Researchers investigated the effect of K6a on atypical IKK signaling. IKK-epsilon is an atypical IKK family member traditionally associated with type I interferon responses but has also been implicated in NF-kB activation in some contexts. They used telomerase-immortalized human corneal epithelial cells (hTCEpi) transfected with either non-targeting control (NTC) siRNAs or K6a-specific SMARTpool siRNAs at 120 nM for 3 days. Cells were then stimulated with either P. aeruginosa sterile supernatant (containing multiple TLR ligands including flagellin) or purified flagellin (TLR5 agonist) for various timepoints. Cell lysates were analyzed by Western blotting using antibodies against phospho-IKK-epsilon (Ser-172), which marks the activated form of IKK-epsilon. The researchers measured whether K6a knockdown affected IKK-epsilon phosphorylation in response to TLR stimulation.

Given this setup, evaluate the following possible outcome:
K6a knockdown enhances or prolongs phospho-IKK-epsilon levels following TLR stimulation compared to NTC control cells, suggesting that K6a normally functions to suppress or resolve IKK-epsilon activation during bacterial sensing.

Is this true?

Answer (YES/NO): YES